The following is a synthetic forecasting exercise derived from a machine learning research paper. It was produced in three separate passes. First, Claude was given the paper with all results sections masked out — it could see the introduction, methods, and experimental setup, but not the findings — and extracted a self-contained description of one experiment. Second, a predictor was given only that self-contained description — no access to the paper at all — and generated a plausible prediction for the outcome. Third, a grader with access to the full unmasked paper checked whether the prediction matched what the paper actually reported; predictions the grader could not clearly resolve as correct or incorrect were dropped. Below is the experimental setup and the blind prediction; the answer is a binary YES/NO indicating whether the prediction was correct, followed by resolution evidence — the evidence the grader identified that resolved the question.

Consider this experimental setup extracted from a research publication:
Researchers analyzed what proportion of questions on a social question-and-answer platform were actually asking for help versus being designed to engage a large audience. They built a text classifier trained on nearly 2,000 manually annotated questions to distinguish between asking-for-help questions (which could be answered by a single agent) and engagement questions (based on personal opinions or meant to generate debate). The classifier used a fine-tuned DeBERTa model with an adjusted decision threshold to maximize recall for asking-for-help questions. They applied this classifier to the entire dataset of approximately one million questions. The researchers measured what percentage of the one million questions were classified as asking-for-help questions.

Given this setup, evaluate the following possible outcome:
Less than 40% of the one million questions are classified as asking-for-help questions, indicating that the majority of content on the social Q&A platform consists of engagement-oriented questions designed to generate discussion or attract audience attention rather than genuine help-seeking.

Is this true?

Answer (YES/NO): YES